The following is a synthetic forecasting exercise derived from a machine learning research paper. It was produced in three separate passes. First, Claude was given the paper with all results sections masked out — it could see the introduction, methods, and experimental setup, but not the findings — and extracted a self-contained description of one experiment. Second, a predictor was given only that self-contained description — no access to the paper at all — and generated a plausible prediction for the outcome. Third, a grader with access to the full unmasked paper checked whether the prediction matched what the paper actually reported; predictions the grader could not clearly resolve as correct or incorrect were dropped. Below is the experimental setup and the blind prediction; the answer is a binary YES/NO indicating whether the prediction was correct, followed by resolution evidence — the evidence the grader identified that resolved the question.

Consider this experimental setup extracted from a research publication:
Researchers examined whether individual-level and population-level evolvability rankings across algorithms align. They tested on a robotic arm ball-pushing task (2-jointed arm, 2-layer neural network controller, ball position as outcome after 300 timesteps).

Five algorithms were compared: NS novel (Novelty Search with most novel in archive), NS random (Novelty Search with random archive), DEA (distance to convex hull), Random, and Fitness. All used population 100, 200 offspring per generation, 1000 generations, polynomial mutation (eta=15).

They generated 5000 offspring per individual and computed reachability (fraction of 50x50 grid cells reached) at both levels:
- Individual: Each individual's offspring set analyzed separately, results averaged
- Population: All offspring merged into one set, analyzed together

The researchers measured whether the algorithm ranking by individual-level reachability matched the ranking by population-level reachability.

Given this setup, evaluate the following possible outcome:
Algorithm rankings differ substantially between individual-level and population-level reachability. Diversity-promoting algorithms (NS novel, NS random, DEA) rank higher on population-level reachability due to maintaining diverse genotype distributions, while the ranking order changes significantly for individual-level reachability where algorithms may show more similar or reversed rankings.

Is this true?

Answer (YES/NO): NO